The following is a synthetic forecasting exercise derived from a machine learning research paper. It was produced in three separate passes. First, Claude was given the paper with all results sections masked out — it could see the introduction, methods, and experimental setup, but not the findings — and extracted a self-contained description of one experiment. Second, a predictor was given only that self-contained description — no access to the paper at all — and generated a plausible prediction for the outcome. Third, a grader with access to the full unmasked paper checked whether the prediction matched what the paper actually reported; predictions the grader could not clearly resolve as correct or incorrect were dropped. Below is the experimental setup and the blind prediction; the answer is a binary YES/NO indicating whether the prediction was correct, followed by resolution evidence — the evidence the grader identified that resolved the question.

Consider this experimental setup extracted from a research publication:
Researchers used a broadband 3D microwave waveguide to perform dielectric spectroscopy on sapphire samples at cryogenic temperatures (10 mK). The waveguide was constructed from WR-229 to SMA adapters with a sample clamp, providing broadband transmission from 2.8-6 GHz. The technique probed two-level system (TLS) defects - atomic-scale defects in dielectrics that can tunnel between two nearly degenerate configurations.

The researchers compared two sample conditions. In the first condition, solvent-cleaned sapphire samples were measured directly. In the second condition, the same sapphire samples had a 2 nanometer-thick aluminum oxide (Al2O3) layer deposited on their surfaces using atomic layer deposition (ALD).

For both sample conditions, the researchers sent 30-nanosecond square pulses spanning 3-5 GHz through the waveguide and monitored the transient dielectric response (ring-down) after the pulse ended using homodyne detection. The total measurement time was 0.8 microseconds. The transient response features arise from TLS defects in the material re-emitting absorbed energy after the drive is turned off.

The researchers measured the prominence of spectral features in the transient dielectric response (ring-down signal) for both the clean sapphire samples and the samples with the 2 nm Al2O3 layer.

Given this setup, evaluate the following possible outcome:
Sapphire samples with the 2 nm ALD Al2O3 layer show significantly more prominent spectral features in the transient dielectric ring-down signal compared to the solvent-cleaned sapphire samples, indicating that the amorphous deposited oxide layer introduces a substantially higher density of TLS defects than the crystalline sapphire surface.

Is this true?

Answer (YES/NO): YES